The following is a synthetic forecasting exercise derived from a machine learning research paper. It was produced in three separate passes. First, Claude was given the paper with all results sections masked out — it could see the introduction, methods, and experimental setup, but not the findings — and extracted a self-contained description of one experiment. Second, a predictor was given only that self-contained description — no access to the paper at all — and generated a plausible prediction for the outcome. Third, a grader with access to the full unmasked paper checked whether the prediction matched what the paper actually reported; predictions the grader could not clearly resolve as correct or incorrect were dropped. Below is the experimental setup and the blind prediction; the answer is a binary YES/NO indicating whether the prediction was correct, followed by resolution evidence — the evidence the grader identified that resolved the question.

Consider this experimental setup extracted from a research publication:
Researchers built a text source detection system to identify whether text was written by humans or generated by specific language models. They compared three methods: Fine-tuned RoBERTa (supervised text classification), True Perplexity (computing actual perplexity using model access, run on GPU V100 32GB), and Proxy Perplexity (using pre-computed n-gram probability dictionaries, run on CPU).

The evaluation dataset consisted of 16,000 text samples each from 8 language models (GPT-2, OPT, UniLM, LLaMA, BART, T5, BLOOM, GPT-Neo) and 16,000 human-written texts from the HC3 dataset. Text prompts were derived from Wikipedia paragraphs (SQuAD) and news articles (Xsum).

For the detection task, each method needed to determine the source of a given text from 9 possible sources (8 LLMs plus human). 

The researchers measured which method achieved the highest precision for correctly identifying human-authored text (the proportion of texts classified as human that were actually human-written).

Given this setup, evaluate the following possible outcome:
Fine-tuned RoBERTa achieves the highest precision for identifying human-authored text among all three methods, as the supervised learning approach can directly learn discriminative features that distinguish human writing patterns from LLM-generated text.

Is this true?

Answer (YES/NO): NO